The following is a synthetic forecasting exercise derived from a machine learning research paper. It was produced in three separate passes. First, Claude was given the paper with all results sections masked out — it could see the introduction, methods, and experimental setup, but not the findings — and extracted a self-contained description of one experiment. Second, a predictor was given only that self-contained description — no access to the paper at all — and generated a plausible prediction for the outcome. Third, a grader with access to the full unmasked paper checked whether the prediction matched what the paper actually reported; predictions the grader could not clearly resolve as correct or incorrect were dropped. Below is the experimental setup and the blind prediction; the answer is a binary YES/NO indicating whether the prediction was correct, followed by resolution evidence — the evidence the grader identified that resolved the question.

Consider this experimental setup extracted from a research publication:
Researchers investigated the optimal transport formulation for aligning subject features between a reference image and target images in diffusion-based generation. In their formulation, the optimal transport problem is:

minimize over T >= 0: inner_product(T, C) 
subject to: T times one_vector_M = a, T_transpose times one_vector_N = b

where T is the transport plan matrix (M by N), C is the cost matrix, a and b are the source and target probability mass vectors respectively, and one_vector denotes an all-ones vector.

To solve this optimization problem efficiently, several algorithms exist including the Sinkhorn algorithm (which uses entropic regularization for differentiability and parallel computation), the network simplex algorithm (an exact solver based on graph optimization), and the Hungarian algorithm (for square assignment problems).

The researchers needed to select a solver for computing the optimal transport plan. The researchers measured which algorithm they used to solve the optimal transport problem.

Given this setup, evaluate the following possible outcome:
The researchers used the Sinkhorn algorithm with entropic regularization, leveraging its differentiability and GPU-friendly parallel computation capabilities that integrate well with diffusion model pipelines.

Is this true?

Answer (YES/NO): NO